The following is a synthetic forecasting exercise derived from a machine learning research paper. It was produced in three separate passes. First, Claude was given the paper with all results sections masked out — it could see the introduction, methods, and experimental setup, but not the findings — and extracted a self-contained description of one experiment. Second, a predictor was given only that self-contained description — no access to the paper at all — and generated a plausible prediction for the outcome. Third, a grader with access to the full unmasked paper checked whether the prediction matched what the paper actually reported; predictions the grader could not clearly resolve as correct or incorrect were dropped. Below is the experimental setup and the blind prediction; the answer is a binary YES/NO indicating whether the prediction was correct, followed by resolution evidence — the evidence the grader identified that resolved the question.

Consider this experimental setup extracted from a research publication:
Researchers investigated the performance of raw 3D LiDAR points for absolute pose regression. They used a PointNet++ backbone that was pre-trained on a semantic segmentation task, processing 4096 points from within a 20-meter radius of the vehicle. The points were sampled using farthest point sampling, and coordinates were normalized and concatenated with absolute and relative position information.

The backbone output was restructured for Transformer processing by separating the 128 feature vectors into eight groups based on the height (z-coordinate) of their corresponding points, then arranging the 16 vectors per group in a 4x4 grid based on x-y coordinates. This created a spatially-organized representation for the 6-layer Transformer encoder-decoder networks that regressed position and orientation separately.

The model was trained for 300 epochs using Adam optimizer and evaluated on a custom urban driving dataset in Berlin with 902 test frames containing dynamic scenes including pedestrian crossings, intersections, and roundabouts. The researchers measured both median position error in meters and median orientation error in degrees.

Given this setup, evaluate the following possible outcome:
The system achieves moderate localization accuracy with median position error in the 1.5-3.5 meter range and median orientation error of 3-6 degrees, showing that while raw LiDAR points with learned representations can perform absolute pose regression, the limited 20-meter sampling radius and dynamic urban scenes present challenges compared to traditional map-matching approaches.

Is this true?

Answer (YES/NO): NO